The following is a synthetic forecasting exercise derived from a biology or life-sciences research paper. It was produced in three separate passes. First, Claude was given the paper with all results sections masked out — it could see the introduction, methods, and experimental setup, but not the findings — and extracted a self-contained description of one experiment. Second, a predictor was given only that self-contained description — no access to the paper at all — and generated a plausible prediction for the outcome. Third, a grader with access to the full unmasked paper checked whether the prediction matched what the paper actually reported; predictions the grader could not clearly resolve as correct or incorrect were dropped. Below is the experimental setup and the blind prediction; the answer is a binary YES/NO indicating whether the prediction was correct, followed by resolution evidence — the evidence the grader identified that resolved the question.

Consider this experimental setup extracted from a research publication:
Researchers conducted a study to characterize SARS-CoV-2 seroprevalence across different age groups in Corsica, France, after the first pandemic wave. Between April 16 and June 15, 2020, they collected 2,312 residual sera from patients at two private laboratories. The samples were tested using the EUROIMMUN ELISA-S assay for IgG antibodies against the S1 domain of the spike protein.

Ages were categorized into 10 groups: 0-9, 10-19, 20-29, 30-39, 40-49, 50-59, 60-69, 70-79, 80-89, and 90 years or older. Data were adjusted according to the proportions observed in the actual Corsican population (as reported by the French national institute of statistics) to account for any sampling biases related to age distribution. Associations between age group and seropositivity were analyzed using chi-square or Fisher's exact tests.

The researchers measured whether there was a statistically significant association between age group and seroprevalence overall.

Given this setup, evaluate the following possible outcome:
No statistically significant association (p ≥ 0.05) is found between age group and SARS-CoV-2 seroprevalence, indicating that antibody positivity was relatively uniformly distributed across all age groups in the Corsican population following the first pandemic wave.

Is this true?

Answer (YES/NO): NO